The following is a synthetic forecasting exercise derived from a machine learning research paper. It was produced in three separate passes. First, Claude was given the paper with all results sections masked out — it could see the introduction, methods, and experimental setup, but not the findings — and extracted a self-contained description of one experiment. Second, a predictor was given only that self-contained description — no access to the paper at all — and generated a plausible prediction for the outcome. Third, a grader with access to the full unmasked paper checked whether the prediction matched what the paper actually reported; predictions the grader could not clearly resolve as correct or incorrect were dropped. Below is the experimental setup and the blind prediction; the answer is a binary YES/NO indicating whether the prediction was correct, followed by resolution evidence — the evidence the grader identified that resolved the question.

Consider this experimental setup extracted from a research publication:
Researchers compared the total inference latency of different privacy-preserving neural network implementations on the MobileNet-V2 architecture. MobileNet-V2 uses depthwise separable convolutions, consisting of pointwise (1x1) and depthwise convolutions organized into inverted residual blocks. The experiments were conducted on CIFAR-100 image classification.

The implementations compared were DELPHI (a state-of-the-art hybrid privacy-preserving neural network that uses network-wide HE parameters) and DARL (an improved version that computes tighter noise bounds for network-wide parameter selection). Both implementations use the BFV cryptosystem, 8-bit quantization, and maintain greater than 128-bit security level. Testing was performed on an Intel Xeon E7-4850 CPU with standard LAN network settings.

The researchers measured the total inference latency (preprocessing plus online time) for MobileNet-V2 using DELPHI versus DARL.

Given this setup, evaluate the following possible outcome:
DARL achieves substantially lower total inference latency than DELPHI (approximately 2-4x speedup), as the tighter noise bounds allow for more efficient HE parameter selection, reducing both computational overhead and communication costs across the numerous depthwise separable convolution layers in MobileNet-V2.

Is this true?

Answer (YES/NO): NO